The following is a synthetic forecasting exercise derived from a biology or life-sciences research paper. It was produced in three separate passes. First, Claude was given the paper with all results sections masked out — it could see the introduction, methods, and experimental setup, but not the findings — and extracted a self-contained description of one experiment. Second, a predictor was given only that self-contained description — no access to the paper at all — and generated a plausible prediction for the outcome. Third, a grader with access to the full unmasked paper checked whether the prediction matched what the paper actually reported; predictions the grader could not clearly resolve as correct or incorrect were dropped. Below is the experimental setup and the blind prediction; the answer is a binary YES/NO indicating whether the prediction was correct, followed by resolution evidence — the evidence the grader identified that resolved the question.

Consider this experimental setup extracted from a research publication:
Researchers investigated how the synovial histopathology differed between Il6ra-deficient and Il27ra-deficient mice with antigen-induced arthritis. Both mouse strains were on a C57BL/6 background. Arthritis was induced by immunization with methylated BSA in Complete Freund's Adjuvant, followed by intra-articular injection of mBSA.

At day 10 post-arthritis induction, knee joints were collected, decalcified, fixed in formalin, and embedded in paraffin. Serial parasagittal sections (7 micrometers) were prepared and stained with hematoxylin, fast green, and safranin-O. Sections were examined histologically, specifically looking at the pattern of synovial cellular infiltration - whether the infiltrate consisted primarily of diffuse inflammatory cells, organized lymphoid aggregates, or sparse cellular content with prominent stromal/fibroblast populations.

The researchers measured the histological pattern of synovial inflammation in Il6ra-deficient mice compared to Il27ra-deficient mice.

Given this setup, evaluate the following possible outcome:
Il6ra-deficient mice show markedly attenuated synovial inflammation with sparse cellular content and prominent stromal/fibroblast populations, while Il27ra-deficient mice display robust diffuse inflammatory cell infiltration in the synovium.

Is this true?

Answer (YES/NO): NO